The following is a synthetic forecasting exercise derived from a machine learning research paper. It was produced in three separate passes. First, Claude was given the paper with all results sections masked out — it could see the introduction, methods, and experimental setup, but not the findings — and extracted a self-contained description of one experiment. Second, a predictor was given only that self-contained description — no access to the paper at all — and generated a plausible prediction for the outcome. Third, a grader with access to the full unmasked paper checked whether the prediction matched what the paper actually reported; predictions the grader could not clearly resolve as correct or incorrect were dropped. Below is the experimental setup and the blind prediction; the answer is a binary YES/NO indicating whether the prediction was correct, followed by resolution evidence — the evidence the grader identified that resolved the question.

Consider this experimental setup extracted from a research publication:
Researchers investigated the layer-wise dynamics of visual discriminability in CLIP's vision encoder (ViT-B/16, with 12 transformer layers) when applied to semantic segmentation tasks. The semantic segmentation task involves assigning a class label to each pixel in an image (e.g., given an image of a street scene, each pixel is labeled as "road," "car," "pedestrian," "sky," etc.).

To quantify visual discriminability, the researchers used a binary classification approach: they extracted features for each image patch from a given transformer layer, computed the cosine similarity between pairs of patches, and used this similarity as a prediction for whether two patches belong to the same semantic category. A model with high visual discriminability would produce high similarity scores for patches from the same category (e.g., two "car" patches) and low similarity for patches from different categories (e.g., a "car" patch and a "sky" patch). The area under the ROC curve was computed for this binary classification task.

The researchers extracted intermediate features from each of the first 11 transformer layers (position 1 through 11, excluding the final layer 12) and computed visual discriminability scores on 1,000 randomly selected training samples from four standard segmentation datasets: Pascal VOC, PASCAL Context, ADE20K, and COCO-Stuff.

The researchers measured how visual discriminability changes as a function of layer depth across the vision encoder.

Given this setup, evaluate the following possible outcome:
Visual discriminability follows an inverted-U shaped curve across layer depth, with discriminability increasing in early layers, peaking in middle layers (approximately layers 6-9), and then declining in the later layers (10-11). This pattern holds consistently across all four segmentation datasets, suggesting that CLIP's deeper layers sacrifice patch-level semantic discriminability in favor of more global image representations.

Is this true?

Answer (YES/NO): YES